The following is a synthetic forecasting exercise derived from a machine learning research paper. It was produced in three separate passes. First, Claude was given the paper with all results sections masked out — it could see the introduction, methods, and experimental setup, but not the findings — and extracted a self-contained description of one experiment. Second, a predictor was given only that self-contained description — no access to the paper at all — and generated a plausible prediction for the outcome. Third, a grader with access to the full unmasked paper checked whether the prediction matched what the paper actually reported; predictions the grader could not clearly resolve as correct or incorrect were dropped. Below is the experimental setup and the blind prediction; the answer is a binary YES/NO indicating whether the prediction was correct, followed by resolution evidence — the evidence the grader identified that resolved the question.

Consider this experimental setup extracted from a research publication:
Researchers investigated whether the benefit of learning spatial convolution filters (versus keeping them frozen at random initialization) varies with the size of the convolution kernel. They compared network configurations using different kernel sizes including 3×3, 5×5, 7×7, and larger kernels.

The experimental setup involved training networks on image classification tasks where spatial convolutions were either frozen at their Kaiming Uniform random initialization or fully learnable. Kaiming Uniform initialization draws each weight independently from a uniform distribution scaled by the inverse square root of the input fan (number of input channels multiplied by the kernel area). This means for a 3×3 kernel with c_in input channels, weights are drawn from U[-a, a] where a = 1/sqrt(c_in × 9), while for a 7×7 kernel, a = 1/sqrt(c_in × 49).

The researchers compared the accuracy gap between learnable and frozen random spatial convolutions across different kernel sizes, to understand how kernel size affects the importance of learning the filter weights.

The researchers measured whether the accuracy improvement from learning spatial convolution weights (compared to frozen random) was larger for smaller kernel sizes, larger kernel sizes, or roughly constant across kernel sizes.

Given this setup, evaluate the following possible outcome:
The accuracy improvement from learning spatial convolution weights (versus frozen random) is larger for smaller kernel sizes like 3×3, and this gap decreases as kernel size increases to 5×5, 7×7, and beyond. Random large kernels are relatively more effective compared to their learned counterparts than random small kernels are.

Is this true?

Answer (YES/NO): NO